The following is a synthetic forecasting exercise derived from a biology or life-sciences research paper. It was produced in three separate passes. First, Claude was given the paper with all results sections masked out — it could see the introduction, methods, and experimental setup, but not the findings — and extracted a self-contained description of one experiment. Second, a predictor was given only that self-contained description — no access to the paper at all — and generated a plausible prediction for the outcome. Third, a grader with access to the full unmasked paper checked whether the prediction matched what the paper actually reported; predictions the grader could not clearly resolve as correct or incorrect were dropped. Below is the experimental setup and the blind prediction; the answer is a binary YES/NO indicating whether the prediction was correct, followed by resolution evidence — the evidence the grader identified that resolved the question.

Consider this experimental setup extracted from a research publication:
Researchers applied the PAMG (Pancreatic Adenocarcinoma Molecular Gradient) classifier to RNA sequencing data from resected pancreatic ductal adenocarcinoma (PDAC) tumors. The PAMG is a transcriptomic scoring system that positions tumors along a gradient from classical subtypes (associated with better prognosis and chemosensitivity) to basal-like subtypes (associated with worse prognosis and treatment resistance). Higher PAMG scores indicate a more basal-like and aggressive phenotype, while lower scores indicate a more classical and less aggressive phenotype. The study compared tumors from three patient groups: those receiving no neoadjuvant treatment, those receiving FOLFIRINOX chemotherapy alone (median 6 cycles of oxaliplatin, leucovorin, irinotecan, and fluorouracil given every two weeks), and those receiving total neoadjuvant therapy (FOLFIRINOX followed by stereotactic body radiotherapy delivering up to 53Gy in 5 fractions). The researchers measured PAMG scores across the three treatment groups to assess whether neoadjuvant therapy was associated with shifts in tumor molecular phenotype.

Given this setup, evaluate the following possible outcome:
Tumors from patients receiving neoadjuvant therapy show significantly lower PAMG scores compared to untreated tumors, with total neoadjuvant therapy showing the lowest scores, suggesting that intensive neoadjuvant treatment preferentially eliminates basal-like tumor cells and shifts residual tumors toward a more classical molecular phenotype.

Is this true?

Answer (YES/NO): NO